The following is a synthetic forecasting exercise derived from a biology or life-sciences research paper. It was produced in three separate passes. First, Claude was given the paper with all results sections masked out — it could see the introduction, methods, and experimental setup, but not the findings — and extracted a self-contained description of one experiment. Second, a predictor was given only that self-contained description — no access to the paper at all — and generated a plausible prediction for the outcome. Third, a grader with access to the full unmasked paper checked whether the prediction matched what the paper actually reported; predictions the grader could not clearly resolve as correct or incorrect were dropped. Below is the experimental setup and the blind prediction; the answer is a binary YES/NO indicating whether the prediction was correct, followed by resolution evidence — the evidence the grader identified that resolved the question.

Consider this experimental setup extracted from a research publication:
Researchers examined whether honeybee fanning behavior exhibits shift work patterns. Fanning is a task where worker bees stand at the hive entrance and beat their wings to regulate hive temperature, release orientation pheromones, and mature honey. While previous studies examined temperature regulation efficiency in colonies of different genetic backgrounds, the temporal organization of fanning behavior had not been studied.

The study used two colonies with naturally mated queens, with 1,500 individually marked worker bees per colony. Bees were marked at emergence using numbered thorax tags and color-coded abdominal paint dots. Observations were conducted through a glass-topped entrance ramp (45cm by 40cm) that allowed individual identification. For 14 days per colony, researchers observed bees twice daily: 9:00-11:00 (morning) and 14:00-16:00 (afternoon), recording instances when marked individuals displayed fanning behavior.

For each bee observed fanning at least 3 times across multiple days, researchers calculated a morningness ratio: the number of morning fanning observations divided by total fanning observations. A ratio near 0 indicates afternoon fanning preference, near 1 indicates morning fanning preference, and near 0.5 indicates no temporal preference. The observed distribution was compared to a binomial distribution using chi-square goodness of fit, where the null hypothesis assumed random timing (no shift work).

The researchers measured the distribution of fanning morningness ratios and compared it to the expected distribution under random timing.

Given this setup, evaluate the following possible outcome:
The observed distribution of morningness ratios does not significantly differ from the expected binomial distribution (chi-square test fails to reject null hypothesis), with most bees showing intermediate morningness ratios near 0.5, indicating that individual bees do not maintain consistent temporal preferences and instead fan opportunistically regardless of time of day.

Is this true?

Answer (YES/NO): NO